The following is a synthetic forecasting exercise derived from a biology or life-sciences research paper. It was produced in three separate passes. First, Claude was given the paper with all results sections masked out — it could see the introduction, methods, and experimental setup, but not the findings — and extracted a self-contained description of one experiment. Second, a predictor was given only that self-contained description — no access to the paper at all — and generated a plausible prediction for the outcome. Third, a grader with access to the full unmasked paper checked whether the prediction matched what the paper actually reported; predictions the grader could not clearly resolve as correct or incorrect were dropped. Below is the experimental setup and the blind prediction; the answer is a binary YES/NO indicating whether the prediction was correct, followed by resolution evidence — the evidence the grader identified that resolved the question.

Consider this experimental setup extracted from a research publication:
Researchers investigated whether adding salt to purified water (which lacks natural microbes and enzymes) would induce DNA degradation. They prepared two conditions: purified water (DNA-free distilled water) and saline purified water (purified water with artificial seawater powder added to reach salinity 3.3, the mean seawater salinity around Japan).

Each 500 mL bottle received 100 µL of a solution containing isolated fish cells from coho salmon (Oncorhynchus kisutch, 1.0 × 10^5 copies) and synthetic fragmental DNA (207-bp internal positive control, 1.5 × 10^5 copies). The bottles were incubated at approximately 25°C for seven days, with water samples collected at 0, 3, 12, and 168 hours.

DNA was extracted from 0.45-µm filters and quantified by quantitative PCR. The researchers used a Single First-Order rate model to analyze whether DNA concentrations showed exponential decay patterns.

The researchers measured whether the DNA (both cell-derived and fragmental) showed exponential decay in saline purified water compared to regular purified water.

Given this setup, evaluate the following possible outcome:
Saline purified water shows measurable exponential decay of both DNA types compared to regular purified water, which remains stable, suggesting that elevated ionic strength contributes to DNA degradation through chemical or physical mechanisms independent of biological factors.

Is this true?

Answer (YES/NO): NO